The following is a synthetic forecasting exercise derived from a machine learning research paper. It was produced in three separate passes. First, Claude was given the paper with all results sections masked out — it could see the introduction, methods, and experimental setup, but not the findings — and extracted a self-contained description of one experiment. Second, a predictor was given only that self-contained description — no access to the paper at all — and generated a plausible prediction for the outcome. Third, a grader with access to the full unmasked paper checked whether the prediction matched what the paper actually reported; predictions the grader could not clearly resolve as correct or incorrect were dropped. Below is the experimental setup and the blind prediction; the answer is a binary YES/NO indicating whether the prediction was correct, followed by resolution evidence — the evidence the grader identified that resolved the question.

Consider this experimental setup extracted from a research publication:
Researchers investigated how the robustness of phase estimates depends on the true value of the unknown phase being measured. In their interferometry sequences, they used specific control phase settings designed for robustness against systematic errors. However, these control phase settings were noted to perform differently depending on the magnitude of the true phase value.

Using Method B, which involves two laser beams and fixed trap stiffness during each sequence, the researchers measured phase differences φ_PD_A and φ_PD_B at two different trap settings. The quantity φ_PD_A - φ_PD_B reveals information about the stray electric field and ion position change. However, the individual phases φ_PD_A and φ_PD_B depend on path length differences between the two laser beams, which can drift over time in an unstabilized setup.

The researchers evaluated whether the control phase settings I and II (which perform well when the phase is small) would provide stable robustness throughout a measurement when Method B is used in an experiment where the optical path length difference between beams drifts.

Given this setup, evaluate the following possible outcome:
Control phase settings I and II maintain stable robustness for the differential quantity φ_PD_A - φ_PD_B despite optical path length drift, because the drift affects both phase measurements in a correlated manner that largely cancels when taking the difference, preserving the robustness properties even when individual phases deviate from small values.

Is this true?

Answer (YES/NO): NO